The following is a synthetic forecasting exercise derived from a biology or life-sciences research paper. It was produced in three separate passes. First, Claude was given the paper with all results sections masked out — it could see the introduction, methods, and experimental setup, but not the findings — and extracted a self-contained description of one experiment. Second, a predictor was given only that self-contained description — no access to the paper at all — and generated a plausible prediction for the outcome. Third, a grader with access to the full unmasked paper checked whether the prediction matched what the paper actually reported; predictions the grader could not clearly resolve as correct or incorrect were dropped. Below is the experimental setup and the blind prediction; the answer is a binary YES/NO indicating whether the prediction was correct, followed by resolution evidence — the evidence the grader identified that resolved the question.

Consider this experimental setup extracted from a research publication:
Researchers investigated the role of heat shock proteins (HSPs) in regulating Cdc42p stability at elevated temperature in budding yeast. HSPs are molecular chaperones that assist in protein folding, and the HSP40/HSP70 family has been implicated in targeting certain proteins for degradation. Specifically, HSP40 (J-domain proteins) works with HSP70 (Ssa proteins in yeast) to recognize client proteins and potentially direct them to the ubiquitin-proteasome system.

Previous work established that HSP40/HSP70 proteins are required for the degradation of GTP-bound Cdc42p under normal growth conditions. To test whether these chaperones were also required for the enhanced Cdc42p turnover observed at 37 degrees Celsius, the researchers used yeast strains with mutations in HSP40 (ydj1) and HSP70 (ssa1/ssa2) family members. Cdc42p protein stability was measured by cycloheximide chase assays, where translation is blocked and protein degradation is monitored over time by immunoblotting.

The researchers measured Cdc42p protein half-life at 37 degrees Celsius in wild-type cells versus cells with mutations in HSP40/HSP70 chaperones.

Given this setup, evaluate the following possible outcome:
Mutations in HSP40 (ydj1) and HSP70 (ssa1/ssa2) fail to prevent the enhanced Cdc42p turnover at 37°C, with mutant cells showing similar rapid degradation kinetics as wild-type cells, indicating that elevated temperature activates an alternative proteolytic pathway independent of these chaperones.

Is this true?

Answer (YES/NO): NO